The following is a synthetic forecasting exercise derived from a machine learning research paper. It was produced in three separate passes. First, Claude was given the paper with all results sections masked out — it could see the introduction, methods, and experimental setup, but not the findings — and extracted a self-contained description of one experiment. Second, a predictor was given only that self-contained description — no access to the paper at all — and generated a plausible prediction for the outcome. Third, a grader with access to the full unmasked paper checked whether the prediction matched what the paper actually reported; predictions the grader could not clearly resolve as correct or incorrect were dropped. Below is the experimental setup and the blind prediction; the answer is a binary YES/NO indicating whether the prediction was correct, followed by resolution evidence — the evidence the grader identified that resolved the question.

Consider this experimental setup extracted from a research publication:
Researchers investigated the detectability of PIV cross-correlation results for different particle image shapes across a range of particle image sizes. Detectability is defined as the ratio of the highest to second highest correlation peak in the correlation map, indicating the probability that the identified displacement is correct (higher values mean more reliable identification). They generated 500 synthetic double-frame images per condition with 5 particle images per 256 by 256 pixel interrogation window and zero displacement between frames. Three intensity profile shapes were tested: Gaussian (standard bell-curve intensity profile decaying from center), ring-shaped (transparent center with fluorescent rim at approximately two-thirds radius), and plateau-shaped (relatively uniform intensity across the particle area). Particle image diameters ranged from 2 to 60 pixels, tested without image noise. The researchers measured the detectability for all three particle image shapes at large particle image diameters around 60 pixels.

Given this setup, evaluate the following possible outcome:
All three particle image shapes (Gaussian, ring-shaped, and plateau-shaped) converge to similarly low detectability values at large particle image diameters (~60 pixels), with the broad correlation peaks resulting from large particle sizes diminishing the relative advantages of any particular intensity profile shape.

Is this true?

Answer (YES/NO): NO